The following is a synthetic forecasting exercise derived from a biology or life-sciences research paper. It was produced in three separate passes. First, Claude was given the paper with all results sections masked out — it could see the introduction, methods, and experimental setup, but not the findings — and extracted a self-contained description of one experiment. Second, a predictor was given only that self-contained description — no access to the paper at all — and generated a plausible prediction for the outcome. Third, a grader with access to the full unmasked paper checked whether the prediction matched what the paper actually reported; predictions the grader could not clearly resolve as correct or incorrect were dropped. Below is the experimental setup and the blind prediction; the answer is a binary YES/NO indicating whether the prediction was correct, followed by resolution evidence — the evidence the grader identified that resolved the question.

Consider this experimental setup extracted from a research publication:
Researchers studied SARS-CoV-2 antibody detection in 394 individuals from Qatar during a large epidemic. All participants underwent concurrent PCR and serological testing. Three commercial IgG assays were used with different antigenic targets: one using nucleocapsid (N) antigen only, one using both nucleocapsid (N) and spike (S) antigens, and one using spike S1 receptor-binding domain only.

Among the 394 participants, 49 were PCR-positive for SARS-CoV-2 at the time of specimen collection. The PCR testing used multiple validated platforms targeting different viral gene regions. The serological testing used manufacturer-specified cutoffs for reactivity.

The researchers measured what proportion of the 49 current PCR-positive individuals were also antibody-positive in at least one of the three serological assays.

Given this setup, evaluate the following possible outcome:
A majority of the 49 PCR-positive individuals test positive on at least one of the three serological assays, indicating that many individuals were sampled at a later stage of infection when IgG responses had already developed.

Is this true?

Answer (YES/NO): NO